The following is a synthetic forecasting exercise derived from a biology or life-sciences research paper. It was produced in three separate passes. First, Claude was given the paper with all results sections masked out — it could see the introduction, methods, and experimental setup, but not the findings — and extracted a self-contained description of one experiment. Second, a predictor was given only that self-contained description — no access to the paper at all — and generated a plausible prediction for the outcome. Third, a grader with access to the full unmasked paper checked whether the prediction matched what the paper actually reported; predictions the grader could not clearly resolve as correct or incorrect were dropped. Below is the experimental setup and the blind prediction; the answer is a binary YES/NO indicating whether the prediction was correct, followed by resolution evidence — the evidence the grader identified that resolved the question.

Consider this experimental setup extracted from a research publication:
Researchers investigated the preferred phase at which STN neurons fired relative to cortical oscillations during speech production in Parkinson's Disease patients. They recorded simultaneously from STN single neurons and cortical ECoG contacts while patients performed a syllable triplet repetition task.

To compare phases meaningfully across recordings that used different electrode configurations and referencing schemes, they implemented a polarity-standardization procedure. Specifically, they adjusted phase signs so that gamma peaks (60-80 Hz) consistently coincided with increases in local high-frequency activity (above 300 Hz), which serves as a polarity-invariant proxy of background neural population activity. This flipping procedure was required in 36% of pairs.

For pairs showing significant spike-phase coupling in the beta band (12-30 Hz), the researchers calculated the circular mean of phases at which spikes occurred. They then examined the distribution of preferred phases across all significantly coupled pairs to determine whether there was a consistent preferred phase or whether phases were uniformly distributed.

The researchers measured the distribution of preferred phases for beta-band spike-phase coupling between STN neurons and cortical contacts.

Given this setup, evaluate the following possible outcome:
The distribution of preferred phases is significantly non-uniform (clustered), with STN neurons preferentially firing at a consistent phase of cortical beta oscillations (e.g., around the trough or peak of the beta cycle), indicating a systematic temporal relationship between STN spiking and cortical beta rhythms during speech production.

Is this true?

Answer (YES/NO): YES